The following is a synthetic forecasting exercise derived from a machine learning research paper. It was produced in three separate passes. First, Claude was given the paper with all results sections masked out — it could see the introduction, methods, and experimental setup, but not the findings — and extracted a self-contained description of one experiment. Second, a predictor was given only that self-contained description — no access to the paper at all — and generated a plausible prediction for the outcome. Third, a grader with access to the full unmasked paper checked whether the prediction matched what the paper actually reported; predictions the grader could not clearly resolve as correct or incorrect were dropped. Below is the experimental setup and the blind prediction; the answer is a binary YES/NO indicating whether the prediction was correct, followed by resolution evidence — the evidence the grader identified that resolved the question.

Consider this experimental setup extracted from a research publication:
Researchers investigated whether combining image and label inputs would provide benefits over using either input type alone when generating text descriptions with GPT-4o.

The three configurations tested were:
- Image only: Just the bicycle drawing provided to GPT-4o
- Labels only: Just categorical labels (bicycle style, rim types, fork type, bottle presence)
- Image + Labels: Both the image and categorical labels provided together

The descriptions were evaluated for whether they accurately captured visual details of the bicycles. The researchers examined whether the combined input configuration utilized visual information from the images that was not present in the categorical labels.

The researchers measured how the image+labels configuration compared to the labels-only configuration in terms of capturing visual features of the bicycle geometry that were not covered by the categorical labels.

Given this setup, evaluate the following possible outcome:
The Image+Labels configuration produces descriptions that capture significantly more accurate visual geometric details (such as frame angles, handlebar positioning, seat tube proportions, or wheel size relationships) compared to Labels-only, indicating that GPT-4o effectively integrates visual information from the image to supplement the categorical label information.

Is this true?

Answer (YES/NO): NO